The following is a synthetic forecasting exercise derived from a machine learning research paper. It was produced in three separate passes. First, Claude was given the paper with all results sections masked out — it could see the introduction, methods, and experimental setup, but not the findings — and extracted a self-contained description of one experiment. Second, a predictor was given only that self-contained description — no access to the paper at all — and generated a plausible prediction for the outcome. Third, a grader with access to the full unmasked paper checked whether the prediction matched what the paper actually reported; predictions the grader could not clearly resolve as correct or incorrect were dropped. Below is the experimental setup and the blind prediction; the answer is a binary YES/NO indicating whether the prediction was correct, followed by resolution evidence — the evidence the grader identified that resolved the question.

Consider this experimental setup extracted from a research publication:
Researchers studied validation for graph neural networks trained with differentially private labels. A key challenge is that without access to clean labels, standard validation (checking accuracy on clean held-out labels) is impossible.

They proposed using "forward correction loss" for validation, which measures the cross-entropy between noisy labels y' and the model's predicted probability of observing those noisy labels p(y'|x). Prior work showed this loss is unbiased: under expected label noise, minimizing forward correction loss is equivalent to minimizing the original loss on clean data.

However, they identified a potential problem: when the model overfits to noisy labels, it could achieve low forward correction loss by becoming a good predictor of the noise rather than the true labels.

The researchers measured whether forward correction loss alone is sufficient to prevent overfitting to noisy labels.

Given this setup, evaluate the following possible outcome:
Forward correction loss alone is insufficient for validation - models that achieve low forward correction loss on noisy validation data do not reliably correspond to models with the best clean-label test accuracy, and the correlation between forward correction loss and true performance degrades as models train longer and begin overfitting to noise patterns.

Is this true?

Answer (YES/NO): YES